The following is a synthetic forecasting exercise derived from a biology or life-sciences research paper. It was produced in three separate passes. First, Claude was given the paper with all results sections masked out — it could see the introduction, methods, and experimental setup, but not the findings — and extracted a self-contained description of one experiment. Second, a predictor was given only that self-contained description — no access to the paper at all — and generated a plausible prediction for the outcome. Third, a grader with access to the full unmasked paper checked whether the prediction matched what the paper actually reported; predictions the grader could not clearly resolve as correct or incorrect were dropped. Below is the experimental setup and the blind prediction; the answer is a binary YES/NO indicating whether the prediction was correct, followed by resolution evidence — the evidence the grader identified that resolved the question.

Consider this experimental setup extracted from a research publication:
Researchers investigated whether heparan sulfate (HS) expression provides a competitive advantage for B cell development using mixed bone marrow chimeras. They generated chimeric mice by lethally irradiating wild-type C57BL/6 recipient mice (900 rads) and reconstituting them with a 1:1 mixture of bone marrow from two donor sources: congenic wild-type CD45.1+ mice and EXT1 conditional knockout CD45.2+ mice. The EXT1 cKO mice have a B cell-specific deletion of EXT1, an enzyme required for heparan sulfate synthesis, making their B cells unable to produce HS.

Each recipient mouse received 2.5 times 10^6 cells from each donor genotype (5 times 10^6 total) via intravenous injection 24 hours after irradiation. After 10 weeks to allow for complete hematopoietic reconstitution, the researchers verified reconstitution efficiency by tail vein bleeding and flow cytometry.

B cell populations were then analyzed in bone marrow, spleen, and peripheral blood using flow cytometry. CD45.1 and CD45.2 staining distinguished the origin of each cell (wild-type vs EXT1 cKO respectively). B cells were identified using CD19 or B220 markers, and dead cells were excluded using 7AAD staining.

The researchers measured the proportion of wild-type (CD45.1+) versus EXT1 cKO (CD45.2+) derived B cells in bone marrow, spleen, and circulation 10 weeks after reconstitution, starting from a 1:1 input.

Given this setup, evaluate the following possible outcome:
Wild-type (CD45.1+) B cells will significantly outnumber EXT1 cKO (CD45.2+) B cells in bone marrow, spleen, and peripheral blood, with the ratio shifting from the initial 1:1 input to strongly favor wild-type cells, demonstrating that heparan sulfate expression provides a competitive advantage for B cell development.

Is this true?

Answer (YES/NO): NO